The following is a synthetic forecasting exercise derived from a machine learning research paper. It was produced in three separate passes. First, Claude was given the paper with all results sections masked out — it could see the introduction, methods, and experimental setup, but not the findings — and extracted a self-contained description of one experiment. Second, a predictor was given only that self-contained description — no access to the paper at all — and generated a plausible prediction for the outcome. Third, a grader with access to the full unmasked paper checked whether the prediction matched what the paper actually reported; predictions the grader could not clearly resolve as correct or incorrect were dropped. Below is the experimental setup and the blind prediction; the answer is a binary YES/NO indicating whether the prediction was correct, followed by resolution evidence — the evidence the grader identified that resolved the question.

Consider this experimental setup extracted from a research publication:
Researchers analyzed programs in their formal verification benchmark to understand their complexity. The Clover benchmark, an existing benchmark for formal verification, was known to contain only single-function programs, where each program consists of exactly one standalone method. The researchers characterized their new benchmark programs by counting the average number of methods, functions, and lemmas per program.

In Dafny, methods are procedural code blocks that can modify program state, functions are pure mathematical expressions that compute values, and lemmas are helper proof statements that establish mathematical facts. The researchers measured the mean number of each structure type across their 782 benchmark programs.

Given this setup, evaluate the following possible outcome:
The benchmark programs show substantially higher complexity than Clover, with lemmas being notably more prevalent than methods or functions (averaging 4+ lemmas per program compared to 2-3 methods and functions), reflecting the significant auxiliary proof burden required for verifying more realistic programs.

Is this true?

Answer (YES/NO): NO